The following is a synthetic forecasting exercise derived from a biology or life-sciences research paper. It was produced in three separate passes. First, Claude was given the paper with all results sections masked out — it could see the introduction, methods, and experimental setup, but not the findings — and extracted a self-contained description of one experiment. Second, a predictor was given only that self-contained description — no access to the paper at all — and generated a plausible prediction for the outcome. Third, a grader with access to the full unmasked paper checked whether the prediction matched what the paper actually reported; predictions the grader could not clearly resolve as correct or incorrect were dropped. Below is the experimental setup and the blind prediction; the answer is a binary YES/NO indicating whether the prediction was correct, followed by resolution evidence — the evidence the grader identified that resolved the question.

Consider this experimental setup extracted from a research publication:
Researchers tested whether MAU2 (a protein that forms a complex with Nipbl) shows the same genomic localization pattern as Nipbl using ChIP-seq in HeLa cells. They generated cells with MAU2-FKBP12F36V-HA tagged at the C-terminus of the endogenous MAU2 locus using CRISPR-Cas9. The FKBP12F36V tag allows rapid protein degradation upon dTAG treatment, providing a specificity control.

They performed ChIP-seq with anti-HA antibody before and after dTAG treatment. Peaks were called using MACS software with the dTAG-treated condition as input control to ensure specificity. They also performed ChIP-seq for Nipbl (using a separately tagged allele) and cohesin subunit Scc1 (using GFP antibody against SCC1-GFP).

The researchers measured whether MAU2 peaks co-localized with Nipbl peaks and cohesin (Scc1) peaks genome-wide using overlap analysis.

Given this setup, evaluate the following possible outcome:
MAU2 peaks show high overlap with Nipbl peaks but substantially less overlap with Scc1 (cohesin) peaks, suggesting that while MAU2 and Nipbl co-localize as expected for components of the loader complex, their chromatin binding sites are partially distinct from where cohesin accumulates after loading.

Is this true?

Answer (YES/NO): NO